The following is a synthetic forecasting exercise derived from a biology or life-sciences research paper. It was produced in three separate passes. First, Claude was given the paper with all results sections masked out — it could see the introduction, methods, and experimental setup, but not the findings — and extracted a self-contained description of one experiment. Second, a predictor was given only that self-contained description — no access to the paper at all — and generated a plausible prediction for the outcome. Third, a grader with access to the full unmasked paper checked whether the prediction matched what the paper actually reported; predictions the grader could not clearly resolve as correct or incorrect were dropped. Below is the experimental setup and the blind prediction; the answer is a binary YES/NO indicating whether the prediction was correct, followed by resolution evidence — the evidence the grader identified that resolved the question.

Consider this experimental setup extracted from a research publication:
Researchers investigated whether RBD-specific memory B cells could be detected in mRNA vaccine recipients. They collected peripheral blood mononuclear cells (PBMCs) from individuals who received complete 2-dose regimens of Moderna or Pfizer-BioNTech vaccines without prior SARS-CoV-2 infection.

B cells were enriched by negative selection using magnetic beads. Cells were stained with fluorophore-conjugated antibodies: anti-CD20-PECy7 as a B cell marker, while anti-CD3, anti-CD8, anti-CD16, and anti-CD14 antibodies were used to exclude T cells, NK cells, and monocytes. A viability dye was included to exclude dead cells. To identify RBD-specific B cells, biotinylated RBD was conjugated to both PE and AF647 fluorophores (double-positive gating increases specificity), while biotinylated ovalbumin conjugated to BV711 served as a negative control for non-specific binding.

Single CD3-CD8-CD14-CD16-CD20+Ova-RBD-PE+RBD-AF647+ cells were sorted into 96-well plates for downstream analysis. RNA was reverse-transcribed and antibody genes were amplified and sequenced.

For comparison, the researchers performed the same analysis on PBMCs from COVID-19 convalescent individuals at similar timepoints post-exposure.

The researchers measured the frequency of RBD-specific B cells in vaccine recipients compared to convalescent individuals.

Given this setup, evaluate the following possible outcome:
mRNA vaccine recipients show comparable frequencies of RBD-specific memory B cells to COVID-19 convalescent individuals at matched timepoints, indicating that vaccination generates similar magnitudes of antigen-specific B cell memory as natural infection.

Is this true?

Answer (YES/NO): NO